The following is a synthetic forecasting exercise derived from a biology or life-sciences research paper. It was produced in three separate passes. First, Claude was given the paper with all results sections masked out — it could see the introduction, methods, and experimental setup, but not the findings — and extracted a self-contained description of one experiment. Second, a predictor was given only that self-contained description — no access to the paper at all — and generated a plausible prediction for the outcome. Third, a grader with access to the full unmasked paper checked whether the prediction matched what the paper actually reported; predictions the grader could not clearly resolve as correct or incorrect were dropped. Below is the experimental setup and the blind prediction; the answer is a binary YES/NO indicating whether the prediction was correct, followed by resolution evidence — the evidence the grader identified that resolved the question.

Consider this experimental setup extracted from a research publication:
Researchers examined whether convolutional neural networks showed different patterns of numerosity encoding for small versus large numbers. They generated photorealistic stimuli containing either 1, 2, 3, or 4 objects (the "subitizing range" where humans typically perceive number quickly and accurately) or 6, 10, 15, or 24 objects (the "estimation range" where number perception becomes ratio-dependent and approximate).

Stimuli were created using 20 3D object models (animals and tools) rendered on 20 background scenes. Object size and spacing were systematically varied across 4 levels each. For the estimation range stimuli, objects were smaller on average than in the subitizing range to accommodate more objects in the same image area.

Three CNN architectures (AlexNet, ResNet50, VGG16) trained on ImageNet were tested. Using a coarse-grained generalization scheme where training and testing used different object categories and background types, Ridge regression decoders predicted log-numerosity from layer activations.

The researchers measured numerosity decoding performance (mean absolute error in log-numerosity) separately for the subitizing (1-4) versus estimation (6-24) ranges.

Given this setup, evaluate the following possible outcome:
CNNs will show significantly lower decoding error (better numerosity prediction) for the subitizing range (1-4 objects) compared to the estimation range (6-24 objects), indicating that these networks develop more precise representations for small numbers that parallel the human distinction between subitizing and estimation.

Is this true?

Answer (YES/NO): NO